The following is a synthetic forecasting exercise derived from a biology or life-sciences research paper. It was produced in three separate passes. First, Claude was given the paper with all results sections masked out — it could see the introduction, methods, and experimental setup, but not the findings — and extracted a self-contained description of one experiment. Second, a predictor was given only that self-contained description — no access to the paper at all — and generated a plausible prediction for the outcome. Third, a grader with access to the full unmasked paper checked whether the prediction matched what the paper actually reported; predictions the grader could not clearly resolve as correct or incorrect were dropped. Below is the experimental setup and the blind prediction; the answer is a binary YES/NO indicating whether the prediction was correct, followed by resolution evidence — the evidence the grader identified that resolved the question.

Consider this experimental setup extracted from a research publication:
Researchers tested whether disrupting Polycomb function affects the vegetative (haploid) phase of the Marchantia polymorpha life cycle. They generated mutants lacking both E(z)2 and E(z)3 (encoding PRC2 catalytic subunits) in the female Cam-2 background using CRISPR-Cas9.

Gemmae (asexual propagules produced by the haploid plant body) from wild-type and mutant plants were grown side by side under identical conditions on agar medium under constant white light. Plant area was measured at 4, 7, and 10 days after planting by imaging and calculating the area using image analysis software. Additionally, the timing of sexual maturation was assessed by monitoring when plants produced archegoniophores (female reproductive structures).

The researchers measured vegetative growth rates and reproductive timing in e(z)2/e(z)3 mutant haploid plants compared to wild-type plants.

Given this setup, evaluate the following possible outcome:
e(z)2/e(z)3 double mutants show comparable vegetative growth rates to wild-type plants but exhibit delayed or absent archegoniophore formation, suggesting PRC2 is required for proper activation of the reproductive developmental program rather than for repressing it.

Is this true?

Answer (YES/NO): NO